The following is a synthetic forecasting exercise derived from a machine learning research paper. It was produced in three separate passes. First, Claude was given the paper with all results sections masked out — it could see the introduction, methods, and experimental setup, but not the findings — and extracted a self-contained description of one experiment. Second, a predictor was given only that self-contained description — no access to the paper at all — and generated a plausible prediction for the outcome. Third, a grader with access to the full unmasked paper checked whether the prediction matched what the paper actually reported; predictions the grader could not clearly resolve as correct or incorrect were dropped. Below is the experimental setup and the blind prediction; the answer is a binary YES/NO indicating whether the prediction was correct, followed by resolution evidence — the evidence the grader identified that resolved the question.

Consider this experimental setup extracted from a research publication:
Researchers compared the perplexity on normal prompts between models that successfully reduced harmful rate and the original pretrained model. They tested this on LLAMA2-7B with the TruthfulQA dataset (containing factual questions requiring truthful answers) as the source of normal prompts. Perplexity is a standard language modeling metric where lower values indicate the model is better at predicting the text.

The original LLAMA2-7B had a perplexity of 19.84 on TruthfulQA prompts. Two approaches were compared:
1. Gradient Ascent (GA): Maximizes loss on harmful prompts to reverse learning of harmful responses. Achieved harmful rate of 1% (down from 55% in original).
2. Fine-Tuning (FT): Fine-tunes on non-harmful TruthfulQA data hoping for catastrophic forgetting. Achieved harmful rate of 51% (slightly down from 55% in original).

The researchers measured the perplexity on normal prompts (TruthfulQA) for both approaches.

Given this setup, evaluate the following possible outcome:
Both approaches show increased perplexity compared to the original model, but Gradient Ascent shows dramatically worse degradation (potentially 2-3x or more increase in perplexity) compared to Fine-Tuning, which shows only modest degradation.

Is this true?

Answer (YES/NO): NO